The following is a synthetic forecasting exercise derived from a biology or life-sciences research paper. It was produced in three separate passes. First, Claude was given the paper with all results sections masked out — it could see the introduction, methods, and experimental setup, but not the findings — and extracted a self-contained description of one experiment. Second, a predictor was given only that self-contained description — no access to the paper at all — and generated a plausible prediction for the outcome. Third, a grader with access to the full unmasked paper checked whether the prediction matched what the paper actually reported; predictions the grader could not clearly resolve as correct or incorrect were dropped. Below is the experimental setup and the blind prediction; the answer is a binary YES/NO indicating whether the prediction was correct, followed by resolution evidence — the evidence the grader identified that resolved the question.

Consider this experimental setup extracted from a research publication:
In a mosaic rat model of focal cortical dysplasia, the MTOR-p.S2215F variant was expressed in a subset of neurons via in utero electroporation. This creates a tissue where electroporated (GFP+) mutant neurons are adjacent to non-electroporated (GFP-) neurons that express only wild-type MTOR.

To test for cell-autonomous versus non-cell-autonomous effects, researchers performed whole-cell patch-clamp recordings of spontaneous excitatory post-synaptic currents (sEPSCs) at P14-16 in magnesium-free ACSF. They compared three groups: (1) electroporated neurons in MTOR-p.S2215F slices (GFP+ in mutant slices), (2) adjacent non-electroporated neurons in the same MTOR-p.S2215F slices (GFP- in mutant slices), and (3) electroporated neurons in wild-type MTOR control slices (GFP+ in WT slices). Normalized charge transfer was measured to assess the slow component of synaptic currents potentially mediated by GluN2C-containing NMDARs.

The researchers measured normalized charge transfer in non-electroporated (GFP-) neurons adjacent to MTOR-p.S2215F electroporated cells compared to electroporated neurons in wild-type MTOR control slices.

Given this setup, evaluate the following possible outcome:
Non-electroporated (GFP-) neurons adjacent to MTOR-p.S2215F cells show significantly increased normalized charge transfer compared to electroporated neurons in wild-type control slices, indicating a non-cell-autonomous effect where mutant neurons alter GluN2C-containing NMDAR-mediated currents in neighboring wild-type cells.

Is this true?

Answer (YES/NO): NO